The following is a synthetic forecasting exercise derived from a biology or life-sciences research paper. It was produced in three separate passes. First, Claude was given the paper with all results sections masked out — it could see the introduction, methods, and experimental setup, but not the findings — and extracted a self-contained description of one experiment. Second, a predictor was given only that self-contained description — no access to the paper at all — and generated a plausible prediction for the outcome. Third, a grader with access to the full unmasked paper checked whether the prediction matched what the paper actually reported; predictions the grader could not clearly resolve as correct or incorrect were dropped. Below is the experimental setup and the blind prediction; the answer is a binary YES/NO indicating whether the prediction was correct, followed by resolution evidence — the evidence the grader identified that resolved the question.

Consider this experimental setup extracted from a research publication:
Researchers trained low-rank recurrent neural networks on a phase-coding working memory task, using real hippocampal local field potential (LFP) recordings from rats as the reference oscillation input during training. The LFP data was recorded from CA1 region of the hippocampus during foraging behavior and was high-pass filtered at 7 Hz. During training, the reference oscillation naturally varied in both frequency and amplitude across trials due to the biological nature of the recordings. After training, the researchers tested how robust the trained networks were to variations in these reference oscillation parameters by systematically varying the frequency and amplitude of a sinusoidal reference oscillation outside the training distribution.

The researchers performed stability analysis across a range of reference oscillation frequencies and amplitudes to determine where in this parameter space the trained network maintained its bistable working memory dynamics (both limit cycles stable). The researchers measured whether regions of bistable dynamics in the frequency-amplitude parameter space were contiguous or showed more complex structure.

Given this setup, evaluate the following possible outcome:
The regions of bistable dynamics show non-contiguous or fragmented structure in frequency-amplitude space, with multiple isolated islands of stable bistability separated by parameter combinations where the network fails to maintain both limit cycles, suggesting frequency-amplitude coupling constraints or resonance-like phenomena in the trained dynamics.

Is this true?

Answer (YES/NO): YES